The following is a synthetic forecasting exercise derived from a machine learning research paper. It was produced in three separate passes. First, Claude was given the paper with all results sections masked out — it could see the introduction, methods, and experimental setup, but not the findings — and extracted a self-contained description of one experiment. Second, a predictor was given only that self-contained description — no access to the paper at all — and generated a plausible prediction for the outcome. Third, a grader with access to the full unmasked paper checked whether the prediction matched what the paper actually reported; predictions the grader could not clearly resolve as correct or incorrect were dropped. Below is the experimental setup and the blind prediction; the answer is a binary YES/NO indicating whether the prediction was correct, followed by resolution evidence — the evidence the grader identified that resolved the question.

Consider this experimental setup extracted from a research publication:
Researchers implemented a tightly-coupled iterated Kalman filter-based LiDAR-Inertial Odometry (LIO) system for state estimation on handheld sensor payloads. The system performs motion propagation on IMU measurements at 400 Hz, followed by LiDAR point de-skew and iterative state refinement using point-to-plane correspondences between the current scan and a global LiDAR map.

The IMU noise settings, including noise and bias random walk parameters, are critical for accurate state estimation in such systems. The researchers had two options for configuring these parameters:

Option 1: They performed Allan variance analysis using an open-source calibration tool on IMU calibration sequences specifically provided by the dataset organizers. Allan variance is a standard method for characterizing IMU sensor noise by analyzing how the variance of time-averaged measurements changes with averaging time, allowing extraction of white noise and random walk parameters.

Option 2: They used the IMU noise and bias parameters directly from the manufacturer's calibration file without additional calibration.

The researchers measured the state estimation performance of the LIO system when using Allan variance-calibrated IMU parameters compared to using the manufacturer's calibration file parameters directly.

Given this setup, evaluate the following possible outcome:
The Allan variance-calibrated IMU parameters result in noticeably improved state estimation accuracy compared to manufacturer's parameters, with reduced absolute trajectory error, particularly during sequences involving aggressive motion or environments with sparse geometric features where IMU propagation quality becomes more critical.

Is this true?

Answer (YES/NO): NO